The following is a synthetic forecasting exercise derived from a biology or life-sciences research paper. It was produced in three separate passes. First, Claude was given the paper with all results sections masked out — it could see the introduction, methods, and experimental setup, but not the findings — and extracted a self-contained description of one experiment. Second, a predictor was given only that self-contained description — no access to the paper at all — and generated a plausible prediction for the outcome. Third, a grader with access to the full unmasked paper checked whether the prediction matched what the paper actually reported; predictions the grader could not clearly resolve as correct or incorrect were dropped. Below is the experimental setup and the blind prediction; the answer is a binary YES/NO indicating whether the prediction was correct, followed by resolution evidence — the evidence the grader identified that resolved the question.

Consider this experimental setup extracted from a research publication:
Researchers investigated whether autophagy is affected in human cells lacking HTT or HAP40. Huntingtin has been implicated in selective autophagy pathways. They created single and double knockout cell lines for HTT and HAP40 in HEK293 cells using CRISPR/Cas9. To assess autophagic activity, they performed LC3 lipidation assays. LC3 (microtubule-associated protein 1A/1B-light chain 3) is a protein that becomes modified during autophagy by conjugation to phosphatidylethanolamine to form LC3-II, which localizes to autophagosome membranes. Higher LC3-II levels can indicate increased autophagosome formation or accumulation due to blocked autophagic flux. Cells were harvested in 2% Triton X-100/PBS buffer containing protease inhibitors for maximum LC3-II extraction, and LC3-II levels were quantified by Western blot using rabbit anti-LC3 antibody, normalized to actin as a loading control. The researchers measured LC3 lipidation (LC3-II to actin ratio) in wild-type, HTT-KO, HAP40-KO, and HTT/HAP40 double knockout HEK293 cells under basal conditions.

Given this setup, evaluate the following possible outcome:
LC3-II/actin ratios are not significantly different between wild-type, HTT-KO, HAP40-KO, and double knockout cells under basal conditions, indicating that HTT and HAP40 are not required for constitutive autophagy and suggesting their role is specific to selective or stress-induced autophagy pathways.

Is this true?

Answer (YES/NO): NO